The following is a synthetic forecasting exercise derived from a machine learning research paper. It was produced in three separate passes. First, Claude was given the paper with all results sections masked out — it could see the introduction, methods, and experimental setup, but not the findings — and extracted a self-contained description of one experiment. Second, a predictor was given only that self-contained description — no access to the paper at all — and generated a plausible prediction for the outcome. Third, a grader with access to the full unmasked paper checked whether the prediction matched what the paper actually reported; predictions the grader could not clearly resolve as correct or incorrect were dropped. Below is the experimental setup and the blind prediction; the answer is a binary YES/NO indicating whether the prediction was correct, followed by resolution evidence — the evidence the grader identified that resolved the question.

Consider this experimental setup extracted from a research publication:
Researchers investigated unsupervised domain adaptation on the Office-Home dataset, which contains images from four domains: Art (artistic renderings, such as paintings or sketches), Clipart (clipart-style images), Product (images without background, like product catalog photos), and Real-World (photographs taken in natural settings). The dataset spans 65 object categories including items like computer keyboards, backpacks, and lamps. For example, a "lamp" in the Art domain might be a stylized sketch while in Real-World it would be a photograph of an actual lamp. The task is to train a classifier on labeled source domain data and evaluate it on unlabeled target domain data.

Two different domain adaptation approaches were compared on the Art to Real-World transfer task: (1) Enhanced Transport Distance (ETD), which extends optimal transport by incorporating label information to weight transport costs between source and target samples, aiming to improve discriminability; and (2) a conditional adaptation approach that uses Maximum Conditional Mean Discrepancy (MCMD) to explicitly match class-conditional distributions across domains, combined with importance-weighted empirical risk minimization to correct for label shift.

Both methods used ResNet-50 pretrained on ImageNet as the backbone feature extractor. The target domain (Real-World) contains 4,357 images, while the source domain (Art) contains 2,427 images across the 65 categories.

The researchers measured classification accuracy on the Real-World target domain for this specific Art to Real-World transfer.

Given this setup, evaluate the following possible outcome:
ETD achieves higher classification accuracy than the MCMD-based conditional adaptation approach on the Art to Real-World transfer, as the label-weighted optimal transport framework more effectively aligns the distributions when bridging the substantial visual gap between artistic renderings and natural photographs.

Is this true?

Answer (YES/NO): YES